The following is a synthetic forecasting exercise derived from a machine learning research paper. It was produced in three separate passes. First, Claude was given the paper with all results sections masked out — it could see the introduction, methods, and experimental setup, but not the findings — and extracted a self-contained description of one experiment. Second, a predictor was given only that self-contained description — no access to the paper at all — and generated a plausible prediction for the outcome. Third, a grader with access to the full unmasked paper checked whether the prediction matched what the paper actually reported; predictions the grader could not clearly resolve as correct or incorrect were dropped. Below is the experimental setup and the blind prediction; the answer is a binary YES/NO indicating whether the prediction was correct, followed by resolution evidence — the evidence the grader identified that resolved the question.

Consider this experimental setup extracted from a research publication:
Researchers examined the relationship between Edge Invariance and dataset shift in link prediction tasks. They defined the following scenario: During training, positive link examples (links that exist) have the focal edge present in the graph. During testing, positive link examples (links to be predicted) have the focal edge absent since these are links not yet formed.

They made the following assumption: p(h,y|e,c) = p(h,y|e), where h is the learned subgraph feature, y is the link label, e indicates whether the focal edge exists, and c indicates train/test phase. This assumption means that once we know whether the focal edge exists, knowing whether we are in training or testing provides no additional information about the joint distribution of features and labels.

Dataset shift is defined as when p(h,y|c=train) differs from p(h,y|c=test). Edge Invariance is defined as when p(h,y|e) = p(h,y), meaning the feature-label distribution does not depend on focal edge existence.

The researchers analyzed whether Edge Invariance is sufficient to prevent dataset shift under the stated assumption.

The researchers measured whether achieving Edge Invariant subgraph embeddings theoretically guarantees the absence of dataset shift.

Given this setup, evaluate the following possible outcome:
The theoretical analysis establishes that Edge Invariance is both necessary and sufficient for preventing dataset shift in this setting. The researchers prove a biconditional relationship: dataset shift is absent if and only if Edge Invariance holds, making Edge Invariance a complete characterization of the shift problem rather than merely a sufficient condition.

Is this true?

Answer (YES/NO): NO